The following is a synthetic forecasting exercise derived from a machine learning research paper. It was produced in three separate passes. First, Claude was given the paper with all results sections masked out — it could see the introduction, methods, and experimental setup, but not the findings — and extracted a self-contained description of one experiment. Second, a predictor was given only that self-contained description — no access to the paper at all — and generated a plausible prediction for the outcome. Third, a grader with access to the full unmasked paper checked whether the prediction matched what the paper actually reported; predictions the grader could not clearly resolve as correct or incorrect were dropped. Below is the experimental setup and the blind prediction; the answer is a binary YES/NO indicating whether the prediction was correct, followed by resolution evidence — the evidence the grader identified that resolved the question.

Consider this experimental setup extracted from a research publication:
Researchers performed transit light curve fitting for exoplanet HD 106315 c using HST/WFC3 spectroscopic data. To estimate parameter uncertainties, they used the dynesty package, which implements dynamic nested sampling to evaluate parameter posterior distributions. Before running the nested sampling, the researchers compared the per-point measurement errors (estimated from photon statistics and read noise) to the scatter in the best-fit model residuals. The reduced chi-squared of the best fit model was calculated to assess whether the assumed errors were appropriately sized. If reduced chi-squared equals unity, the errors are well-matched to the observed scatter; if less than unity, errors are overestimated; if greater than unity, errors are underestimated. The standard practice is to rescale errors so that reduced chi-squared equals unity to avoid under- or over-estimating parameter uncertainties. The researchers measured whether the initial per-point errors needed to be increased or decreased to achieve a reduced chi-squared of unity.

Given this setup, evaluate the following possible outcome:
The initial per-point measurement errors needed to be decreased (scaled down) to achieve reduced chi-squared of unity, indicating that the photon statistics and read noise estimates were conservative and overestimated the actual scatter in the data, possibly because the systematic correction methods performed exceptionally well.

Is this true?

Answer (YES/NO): NO